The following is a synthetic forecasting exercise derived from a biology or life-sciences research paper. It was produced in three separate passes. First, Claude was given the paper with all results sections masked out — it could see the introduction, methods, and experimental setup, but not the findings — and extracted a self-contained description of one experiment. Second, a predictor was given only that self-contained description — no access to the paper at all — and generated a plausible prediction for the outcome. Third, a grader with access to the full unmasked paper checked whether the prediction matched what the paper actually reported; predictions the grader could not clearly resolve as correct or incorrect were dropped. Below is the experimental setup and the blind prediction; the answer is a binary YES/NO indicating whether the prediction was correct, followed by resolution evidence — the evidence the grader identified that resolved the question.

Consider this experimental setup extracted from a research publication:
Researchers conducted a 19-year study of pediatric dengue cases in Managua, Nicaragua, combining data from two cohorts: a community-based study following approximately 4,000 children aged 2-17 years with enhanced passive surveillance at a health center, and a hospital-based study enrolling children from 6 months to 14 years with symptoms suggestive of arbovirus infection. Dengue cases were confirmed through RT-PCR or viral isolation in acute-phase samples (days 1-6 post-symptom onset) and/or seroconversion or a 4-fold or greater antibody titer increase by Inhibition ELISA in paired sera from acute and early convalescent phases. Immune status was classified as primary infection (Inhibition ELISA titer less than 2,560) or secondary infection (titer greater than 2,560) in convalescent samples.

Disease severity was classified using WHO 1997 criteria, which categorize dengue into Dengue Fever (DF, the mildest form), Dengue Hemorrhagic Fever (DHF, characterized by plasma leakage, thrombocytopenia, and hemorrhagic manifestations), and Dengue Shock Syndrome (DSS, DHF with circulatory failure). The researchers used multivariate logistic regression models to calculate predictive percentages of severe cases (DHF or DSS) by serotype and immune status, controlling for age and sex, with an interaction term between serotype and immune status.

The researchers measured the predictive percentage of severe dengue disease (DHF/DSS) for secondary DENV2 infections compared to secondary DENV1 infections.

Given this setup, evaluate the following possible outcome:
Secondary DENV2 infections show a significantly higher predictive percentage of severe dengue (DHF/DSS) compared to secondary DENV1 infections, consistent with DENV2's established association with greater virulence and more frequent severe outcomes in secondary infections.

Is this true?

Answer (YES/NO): YES